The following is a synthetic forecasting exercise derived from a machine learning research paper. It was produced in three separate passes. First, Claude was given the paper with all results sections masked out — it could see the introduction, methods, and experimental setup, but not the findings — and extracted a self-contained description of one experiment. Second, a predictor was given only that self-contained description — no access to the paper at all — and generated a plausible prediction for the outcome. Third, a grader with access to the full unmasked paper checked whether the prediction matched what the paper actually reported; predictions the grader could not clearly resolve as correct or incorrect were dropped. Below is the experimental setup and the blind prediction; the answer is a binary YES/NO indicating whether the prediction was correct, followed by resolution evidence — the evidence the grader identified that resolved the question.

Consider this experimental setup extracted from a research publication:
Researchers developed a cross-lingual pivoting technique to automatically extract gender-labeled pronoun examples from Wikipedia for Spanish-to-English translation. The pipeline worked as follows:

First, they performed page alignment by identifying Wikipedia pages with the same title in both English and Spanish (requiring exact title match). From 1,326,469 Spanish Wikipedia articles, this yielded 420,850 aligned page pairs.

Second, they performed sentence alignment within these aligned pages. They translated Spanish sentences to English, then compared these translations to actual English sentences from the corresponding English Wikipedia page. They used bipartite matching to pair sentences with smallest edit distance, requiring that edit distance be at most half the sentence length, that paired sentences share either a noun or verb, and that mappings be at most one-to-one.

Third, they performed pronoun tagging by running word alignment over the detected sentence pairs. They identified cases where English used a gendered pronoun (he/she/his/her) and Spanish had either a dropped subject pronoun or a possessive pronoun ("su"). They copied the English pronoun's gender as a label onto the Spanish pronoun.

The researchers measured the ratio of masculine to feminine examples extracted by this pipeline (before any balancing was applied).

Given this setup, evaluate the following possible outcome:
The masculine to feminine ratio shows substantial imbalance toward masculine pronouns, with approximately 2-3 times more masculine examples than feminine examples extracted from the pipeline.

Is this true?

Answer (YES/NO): YES